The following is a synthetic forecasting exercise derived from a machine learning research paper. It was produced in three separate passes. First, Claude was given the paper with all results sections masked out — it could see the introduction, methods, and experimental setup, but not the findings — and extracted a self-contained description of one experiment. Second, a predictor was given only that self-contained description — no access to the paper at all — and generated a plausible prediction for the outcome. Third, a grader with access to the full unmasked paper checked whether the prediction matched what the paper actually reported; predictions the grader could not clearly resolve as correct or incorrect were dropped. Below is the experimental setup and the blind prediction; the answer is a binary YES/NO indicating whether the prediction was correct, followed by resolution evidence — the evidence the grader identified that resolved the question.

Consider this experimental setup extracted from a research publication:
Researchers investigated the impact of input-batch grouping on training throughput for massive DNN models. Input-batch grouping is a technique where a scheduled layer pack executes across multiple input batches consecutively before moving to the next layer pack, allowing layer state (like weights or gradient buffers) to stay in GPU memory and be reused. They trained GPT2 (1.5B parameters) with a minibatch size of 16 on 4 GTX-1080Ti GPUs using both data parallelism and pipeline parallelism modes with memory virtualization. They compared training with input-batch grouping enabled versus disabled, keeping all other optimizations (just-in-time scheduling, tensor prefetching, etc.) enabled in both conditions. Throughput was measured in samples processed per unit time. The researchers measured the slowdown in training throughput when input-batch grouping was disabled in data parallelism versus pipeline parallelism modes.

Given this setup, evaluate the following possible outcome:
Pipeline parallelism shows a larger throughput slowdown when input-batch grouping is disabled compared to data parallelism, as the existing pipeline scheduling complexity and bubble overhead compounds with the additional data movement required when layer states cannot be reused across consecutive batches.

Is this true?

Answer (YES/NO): NO